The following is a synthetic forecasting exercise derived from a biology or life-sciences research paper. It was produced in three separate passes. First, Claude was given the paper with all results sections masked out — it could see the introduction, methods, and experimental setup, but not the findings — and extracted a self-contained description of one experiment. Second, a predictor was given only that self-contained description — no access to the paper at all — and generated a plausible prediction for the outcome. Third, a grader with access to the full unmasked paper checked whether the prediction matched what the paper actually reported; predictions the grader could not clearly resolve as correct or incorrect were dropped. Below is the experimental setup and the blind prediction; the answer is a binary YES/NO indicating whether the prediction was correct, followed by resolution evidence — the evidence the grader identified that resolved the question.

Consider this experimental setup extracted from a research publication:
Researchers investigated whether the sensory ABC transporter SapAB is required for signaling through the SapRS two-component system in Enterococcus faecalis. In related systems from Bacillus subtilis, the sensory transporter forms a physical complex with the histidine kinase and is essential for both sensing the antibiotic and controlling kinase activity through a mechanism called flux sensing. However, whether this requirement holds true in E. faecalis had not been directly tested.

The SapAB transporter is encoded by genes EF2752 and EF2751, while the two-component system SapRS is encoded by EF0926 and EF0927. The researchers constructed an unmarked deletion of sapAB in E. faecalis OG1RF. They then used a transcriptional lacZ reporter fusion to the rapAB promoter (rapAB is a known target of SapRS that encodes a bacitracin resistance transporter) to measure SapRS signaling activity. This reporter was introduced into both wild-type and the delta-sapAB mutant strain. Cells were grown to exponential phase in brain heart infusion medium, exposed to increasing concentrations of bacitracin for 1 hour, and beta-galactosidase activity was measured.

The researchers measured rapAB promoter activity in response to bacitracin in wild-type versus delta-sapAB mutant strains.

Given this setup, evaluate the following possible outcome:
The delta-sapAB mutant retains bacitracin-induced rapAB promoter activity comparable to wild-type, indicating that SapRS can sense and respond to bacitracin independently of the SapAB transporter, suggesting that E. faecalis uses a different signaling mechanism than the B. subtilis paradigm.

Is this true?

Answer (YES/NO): NO